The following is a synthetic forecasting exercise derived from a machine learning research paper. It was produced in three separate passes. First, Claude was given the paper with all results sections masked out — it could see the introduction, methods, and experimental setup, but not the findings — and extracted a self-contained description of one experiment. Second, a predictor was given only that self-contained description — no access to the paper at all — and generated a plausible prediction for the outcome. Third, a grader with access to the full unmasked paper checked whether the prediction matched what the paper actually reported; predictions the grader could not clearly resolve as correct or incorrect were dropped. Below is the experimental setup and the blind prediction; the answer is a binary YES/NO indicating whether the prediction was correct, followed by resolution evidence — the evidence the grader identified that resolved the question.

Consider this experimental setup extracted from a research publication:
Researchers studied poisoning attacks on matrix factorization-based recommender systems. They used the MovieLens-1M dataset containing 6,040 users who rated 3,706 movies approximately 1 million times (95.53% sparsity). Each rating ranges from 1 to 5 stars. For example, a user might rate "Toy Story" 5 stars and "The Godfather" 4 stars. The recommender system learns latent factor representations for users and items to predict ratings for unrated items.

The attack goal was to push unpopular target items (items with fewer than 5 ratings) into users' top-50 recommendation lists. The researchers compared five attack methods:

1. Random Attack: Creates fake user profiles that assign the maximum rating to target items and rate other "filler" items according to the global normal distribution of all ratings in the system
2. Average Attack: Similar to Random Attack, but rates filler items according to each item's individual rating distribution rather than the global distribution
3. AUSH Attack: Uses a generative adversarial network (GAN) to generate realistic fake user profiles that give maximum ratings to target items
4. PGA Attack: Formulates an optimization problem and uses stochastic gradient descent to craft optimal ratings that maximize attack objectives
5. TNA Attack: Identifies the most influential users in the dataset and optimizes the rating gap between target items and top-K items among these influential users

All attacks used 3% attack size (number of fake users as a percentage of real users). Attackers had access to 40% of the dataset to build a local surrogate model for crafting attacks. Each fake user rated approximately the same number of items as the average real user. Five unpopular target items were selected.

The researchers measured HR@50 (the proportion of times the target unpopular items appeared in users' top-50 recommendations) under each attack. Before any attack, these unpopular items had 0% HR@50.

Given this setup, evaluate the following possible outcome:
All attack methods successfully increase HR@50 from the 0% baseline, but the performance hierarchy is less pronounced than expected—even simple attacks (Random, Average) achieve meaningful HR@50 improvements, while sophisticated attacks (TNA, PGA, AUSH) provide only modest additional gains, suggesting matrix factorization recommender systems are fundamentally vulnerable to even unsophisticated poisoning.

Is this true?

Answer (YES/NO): NO